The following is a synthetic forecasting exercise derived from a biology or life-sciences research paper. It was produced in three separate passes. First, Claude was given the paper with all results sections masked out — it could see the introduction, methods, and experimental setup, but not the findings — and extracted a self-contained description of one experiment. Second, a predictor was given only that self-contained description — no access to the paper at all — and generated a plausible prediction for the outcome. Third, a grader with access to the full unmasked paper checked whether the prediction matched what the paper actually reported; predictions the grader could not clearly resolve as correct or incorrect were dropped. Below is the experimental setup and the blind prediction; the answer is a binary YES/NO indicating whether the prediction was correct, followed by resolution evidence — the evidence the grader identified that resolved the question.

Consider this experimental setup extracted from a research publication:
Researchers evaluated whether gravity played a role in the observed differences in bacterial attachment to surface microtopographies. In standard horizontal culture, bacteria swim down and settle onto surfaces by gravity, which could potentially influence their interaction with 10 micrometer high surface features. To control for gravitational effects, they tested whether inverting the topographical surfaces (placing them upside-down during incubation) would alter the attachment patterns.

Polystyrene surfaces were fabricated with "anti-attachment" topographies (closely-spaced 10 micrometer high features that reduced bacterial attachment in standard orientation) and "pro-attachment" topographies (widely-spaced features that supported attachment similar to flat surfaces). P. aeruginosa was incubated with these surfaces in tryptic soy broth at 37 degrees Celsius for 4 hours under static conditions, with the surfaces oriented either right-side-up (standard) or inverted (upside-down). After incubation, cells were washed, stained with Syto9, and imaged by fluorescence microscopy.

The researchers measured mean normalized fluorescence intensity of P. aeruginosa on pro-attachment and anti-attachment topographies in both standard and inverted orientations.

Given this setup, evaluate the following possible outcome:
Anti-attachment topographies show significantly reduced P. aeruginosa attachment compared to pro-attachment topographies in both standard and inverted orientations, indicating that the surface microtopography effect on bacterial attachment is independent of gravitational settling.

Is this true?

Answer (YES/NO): YES